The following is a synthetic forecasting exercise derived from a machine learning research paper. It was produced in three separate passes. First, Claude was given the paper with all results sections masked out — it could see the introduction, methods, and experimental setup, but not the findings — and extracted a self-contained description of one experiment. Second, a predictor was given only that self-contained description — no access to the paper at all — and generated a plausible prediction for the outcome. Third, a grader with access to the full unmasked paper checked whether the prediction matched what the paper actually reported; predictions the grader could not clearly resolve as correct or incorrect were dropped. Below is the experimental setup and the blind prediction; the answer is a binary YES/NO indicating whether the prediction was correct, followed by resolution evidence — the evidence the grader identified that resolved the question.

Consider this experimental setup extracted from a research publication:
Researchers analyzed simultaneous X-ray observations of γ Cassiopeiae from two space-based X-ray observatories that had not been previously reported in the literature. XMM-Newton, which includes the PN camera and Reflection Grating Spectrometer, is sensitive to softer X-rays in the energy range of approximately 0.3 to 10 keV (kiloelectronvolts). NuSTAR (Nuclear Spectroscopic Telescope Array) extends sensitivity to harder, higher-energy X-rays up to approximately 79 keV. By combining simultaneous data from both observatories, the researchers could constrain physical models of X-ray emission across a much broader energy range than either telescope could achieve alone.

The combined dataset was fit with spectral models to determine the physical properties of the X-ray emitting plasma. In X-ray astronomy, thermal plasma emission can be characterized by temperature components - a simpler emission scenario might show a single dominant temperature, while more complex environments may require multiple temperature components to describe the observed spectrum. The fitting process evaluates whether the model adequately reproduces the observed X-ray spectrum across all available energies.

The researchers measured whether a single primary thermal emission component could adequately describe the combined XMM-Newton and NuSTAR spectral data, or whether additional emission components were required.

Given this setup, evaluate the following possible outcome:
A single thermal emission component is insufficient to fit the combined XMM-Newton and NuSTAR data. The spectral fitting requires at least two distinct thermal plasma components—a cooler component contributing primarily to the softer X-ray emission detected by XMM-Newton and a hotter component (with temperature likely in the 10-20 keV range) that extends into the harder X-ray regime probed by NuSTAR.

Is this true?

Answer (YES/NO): NO